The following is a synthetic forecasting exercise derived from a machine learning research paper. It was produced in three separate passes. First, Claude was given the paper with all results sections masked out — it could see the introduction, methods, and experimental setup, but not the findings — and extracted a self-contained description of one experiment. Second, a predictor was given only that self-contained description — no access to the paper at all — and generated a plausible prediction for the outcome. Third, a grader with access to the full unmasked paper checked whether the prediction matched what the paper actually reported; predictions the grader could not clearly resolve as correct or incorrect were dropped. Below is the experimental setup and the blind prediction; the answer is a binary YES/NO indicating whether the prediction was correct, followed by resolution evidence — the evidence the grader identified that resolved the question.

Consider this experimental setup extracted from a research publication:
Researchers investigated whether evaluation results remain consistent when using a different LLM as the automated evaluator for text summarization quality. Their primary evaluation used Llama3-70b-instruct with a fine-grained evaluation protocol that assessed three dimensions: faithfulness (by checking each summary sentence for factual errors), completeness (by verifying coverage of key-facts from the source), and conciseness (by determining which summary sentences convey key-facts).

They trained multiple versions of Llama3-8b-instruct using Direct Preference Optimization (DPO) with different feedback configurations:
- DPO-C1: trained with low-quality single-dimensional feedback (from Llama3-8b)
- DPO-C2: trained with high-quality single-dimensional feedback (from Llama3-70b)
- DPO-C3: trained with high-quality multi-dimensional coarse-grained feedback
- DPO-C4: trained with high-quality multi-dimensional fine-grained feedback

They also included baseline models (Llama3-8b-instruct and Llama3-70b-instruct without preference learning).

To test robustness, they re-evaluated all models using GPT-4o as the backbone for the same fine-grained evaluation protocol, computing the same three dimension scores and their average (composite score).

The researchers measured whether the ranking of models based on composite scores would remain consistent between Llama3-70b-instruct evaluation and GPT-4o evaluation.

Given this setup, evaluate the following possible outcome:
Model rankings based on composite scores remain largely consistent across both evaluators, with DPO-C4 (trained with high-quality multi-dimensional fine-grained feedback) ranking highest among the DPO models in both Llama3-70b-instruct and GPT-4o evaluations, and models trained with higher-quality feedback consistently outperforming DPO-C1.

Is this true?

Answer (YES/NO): YES